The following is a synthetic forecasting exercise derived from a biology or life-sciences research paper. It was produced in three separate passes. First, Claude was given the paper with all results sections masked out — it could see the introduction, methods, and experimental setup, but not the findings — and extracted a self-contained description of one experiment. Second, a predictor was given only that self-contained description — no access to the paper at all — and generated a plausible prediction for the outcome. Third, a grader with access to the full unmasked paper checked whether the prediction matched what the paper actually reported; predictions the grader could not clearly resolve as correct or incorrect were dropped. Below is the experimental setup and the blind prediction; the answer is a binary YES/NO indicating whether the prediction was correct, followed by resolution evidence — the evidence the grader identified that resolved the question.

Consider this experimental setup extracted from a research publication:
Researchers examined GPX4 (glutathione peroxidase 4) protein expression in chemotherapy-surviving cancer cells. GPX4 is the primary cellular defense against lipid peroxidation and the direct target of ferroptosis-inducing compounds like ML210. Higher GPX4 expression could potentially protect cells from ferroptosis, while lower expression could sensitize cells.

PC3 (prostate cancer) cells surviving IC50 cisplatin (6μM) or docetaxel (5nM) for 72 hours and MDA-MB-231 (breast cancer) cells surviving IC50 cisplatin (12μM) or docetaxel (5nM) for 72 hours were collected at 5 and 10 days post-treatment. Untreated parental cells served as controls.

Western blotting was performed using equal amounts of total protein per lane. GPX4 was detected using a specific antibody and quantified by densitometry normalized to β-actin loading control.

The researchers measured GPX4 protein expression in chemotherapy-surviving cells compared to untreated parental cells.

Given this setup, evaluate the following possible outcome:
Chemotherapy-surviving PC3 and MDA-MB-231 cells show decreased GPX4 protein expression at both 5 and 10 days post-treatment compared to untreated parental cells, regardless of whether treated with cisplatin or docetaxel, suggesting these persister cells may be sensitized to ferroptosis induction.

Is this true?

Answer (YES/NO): NO